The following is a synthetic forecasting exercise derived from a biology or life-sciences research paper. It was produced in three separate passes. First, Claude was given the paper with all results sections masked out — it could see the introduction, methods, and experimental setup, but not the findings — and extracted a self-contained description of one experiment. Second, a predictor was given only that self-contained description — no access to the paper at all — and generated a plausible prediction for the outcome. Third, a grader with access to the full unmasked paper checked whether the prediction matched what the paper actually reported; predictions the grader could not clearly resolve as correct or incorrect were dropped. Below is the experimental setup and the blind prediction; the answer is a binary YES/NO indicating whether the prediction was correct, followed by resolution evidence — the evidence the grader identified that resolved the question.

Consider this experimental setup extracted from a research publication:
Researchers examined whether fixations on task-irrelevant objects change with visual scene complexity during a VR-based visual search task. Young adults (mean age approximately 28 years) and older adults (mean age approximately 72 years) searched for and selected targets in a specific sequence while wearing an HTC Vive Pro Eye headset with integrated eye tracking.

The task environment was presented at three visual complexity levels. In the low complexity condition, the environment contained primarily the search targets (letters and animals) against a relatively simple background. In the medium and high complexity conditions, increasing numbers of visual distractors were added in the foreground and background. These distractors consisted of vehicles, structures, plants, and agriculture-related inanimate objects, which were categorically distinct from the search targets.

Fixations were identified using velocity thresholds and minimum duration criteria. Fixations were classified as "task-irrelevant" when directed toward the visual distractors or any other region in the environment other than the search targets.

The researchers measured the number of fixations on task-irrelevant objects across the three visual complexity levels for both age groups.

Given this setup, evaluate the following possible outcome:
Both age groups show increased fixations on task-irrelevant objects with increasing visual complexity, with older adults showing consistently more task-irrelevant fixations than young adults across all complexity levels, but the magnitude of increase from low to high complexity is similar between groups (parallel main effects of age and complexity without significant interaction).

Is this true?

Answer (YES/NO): NO